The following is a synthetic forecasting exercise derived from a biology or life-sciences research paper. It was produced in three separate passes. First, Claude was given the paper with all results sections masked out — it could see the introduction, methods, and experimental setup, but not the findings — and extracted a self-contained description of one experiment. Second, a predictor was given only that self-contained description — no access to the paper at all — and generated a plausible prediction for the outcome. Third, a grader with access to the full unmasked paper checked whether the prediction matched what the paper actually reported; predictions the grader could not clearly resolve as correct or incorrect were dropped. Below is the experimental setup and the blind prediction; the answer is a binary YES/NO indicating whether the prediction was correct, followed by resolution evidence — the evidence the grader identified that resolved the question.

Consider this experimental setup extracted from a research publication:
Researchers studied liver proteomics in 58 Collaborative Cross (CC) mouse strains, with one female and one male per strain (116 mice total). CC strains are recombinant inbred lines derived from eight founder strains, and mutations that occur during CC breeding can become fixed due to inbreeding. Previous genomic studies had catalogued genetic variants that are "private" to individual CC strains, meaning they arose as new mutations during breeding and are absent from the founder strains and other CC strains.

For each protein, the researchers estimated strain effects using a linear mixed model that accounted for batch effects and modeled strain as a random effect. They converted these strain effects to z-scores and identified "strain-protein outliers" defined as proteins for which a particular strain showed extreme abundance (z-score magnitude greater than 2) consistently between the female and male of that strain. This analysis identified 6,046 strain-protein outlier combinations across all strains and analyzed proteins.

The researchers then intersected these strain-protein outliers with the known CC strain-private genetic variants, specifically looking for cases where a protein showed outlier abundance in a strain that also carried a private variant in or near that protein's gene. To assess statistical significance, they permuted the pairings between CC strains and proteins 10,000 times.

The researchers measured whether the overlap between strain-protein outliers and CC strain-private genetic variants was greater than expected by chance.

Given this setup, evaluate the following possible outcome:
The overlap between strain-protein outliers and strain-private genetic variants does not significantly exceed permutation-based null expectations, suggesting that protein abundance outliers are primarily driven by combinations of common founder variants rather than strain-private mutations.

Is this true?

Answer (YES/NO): NO